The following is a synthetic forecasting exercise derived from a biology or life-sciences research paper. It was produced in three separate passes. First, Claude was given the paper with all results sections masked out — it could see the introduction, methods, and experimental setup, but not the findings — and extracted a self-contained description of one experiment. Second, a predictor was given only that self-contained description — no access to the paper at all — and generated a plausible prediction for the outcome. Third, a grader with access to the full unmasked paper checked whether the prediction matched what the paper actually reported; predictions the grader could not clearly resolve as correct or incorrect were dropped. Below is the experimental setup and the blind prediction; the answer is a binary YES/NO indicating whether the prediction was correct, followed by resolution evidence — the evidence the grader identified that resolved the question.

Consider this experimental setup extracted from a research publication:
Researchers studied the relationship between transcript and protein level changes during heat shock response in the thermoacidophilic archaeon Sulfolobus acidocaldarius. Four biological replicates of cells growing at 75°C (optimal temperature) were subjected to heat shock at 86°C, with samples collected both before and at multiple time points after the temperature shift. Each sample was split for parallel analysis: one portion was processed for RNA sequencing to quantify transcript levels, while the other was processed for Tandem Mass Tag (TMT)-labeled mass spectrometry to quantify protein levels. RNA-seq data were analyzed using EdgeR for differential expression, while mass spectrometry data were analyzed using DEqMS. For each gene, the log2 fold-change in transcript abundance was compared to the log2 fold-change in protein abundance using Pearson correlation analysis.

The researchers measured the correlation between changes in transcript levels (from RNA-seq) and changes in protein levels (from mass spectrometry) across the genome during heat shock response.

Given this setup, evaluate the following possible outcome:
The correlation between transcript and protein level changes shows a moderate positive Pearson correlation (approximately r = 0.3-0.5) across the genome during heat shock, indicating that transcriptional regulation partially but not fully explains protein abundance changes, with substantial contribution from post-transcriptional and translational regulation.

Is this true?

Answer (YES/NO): NO